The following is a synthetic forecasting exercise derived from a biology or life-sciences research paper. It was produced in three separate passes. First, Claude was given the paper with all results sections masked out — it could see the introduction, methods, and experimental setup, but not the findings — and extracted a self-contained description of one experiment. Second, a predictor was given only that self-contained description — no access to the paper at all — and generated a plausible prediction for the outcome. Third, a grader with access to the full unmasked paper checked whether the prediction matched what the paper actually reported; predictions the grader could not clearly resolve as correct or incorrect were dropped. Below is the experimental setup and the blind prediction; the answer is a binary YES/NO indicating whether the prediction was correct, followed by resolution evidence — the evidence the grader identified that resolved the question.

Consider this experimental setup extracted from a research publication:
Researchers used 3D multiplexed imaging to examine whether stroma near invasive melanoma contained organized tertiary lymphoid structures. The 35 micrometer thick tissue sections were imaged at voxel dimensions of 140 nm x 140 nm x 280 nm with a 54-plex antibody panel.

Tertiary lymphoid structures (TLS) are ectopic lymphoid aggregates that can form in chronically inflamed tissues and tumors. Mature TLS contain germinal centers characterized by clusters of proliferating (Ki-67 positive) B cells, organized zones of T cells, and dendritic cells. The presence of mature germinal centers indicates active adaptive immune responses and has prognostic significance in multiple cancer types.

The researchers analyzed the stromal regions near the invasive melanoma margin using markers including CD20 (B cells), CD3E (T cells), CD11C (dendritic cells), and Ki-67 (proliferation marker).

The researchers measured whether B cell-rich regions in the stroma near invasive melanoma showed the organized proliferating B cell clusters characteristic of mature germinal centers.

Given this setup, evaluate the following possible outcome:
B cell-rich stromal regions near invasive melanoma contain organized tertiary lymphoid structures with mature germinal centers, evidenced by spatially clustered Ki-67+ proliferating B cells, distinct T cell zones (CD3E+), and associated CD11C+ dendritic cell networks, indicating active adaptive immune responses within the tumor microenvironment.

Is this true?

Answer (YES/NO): NO